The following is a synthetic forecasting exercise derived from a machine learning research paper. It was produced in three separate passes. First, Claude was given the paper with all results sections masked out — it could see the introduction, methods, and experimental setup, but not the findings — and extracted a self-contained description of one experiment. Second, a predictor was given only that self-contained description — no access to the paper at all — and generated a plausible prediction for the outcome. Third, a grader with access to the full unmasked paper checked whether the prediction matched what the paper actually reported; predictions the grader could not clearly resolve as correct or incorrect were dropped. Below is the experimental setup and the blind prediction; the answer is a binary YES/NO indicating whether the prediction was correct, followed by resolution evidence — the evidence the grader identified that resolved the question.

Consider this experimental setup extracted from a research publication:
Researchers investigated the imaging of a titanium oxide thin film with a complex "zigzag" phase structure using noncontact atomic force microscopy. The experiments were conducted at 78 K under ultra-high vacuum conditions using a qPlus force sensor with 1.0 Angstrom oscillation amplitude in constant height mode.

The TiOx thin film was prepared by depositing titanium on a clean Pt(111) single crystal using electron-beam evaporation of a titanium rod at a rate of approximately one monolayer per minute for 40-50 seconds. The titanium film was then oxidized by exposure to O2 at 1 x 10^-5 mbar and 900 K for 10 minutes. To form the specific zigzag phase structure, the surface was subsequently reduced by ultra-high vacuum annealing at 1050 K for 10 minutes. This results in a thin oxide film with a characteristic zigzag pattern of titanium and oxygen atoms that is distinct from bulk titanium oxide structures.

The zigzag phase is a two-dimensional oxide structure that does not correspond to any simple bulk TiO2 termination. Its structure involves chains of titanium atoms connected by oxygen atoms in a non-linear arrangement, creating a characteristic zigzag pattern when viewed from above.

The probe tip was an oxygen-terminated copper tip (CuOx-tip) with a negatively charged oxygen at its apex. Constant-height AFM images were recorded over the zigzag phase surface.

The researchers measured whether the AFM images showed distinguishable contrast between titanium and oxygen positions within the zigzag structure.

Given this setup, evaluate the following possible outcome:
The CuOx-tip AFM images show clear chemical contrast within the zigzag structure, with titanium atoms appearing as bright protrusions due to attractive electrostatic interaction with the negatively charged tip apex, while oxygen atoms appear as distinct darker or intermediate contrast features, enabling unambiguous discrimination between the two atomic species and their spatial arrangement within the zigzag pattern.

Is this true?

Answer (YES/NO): NO